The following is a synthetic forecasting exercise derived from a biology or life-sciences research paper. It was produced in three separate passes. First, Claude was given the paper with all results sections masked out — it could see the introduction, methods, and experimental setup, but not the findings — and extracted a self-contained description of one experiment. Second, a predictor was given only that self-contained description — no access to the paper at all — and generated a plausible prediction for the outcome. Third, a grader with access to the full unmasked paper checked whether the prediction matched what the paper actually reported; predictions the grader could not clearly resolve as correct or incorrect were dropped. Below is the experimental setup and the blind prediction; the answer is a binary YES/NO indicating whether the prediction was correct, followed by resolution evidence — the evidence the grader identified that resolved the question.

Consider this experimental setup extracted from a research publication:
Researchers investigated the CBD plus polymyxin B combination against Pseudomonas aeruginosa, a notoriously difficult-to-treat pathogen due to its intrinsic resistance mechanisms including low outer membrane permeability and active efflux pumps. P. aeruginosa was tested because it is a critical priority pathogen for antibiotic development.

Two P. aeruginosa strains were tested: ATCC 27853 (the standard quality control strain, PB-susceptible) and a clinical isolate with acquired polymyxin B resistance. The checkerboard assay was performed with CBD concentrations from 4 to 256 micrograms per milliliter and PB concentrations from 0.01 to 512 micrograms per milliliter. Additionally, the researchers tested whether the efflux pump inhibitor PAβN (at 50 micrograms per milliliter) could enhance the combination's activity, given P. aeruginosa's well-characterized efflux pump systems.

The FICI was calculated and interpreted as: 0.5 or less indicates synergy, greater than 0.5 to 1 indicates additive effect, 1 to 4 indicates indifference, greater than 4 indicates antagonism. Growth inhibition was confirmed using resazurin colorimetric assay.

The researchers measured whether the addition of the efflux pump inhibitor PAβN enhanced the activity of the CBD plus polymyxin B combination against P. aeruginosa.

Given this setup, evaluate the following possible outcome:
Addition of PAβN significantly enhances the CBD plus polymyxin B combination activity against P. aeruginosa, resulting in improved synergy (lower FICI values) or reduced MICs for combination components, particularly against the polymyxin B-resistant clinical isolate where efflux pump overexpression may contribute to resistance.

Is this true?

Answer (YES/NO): NO